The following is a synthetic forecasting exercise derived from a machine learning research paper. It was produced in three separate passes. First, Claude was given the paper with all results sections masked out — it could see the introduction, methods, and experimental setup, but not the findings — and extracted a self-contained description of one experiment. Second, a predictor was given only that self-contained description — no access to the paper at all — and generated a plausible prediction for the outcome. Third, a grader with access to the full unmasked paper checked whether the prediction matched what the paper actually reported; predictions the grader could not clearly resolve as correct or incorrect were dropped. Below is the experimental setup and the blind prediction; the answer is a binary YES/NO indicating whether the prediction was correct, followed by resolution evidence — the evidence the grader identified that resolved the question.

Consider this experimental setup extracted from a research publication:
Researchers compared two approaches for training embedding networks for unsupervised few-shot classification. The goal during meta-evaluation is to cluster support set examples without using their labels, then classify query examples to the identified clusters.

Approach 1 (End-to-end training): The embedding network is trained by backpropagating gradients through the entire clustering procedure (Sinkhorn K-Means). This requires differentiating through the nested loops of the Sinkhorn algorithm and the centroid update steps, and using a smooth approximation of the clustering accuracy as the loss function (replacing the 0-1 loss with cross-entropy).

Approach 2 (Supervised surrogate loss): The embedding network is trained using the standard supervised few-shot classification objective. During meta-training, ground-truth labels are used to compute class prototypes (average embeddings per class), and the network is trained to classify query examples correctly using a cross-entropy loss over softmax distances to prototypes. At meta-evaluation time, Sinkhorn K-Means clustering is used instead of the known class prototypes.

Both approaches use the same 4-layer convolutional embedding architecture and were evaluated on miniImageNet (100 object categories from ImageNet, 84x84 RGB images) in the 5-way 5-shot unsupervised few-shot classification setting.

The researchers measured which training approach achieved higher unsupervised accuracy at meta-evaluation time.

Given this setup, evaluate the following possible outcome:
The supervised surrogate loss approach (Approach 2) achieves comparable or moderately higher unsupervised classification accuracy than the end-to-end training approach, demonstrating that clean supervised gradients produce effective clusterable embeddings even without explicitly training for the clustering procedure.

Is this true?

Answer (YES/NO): YES